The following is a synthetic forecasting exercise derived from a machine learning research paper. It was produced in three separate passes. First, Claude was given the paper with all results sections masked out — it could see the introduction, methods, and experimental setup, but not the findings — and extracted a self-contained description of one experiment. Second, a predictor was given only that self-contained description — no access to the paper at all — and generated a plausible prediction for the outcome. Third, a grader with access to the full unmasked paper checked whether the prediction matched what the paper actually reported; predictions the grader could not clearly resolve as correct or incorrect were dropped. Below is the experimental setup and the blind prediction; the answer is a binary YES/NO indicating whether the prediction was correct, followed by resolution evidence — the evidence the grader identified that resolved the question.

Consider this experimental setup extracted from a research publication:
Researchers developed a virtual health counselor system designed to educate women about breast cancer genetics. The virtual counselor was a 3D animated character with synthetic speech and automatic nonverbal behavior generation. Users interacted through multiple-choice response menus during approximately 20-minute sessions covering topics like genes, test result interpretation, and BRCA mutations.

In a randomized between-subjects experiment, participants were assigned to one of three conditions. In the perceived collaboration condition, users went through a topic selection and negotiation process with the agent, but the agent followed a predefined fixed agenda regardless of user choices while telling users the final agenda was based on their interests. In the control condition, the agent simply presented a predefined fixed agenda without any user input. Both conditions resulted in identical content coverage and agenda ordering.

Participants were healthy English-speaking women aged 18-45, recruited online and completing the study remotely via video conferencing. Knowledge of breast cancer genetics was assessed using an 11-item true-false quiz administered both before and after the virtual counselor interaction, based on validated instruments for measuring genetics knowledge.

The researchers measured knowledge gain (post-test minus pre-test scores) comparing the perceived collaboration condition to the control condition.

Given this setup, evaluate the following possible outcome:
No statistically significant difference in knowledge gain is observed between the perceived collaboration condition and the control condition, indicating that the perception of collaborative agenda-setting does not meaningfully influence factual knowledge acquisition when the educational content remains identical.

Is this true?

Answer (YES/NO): YES